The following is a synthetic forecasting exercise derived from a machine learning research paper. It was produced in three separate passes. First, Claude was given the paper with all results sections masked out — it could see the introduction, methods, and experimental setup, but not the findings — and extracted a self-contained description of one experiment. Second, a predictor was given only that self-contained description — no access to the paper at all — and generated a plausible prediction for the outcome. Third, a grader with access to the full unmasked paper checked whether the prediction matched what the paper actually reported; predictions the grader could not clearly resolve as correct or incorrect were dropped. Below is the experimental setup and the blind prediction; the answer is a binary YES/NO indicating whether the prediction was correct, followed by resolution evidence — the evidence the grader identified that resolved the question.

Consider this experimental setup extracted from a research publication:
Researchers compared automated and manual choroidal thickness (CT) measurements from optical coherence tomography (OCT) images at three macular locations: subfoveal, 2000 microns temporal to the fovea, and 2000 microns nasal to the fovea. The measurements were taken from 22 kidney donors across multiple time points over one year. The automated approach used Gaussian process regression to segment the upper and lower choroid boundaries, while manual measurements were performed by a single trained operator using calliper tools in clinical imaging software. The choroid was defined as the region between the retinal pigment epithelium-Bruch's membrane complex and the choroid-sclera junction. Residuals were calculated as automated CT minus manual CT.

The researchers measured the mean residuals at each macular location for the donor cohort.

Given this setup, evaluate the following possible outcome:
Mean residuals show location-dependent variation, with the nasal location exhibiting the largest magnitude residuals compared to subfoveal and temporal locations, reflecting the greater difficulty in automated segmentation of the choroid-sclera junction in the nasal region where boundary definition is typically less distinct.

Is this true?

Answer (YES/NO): NO